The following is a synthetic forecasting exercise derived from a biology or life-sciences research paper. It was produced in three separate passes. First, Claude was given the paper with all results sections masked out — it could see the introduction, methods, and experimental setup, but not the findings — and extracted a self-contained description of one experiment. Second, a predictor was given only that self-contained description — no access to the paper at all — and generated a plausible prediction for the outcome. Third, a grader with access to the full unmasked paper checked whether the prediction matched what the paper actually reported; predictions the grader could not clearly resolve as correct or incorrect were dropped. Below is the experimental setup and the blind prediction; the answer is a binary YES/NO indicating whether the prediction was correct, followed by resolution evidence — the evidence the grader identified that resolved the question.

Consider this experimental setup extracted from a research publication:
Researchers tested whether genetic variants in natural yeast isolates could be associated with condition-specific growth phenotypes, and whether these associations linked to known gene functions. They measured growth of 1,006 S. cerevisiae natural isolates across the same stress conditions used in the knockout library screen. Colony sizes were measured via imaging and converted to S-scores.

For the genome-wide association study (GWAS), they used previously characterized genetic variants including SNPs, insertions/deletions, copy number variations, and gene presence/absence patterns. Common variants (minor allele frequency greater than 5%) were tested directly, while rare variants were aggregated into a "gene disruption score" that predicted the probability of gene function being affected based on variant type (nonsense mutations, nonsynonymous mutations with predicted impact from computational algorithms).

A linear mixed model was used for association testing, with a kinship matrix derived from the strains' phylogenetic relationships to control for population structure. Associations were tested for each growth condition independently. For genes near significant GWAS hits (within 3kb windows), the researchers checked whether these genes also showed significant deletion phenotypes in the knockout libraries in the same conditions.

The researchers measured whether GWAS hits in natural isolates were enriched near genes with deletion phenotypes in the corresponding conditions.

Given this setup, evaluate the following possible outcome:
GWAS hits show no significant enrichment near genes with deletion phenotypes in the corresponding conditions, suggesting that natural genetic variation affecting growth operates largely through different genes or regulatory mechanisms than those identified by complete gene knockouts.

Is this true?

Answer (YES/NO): YES